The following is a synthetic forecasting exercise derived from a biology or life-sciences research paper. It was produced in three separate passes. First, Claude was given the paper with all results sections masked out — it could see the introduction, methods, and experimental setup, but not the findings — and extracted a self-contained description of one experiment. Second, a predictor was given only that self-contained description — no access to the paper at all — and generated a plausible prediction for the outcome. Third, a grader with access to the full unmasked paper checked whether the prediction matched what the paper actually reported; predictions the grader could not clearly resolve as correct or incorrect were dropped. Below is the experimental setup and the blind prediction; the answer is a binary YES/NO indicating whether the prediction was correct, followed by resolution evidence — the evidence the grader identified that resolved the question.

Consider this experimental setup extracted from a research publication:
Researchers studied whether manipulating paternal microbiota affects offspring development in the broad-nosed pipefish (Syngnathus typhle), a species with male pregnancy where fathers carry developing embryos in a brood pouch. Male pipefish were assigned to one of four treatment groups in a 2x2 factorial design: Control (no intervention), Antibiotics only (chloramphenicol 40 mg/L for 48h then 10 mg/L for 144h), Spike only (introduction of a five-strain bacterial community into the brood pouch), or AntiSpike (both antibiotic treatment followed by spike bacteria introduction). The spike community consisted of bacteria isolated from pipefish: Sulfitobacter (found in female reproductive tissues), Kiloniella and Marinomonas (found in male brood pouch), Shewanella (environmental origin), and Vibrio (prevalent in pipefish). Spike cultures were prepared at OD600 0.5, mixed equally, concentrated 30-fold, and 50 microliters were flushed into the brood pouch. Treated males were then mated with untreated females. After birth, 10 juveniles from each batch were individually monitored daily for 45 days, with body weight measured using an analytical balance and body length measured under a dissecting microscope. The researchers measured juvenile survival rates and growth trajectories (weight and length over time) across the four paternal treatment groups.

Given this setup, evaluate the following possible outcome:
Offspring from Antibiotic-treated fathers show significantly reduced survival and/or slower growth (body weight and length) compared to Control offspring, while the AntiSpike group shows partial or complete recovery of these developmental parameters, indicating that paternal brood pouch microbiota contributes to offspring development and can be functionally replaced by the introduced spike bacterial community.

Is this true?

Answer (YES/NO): NO